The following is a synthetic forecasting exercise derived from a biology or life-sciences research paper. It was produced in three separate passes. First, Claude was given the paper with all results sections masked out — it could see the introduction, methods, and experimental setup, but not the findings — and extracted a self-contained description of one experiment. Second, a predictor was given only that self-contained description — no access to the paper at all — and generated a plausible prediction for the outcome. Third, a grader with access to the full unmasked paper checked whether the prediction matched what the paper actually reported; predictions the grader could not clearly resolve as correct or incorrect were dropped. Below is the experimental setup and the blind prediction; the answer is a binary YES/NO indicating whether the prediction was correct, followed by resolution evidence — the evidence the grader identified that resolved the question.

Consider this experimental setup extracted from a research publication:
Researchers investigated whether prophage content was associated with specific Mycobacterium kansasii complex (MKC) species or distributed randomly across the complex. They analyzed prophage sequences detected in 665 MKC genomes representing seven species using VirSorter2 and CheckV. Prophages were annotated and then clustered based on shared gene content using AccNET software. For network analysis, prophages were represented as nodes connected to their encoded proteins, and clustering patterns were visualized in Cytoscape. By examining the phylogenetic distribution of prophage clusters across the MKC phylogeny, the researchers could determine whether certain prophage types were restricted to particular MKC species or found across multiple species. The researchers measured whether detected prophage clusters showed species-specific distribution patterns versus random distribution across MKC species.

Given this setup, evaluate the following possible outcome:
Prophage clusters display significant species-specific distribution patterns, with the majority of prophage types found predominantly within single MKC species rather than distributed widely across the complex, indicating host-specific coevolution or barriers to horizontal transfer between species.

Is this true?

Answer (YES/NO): YES